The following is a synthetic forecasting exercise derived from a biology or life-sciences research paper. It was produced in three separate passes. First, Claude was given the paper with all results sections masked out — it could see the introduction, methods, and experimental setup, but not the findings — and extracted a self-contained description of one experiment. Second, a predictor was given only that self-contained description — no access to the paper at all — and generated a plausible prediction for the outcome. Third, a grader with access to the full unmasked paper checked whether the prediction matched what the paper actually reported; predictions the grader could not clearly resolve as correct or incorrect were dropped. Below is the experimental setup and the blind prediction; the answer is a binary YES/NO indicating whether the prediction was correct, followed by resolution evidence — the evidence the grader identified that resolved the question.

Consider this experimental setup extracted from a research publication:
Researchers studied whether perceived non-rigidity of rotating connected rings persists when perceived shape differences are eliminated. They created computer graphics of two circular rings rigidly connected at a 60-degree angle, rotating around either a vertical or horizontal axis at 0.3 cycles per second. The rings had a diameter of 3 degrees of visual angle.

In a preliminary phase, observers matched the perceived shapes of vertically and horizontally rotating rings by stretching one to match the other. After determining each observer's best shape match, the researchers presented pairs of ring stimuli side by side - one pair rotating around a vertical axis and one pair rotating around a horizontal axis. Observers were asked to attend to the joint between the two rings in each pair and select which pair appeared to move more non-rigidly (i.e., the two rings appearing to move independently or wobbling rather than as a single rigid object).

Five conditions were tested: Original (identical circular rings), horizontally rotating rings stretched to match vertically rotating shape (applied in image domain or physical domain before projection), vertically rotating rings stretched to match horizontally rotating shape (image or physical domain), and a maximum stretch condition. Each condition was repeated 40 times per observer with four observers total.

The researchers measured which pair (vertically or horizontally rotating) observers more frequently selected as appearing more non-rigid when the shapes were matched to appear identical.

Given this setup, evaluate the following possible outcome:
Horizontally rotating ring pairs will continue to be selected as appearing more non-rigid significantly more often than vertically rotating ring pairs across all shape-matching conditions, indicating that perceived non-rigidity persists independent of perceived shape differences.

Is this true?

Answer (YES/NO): NO